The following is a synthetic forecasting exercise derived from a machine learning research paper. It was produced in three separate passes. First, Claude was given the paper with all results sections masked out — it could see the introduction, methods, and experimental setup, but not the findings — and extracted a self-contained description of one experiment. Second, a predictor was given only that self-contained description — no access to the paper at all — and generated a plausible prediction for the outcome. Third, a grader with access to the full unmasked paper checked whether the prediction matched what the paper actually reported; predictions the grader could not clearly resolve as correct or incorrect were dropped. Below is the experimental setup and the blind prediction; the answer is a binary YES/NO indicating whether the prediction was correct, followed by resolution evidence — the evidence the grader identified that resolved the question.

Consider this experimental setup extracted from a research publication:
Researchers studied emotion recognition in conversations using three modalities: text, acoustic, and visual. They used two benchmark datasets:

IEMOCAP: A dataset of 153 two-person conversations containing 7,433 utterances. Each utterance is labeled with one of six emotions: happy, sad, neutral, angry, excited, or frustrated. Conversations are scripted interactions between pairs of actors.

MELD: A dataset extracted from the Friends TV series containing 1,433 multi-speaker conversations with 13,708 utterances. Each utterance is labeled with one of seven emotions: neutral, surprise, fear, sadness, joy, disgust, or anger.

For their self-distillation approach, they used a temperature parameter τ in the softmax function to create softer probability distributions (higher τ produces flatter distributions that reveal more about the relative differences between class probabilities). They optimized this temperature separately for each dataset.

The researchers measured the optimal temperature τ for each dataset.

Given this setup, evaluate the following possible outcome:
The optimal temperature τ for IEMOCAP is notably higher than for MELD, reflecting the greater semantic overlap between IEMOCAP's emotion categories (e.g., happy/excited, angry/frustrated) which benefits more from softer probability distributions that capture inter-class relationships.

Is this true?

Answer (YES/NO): NO